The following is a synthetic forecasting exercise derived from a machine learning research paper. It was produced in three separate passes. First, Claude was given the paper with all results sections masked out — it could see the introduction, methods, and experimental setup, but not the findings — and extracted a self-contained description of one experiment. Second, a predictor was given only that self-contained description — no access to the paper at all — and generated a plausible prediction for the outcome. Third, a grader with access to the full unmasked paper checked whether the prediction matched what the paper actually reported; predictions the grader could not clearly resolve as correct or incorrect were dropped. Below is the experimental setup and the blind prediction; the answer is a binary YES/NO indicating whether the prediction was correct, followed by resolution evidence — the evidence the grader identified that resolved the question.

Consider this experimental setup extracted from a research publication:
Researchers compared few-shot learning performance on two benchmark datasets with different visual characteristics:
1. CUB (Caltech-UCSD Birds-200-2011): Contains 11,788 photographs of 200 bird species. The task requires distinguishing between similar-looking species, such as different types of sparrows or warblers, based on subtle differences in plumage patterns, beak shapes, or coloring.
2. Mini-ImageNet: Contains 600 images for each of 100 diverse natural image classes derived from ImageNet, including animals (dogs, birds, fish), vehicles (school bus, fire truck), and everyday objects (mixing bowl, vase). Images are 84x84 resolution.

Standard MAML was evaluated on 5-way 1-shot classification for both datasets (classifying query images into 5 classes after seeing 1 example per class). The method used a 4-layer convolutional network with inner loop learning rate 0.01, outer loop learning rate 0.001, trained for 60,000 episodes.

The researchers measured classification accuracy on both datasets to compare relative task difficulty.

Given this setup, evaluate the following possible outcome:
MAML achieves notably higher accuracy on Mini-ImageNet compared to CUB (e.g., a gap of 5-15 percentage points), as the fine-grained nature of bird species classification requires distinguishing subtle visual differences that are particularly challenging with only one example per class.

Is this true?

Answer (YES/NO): NO